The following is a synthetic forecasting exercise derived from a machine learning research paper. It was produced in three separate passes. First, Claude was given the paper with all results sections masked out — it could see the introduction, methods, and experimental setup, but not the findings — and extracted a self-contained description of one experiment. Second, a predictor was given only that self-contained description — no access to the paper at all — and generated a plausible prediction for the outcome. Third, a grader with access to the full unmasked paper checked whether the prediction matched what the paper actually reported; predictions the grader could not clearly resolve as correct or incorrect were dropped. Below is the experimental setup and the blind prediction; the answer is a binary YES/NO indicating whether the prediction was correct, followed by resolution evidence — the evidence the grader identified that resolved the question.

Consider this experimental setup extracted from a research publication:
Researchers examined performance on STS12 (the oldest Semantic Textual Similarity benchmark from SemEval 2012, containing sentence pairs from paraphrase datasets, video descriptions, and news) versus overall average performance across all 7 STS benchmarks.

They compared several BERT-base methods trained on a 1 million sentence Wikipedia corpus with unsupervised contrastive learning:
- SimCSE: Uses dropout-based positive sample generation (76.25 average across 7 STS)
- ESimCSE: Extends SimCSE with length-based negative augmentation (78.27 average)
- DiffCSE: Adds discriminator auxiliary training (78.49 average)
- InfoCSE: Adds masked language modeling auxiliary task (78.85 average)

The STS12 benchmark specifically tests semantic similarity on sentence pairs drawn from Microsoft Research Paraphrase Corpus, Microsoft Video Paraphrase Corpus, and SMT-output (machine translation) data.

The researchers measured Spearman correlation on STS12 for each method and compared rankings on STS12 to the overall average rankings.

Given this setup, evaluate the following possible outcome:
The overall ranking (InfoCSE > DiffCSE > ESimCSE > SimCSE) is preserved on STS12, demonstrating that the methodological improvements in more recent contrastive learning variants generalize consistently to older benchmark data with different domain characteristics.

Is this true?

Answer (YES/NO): NO